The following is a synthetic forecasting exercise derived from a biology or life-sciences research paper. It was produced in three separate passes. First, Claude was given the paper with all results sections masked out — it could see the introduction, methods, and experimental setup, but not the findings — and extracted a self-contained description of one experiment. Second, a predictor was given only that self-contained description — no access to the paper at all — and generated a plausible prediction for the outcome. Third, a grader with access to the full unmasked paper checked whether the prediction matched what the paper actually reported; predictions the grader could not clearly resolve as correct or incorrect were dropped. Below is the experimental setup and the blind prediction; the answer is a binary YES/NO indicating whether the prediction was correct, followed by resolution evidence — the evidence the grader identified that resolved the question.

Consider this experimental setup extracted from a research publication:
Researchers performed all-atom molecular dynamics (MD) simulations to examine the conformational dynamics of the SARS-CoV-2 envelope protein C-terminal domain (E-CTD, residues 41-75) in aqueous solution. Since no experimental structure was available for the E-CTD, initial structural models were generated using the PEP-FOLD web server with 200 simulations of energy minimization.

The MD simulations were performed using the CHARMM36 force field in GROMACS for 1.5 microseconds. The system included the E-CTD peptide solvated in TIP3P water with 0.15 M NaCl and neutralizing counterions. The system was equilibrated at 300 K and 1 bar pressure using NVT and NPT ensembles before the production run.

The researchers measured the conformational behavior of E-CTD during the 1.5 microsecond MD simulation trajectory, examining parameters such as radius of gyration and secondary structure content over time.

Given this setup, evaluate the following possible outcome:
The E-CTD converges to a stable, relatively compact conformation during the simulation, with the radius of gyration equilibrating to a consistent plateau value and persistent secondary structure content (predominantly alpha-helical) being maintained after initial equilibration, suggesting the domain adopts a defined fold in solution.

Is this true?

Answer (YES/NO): NO